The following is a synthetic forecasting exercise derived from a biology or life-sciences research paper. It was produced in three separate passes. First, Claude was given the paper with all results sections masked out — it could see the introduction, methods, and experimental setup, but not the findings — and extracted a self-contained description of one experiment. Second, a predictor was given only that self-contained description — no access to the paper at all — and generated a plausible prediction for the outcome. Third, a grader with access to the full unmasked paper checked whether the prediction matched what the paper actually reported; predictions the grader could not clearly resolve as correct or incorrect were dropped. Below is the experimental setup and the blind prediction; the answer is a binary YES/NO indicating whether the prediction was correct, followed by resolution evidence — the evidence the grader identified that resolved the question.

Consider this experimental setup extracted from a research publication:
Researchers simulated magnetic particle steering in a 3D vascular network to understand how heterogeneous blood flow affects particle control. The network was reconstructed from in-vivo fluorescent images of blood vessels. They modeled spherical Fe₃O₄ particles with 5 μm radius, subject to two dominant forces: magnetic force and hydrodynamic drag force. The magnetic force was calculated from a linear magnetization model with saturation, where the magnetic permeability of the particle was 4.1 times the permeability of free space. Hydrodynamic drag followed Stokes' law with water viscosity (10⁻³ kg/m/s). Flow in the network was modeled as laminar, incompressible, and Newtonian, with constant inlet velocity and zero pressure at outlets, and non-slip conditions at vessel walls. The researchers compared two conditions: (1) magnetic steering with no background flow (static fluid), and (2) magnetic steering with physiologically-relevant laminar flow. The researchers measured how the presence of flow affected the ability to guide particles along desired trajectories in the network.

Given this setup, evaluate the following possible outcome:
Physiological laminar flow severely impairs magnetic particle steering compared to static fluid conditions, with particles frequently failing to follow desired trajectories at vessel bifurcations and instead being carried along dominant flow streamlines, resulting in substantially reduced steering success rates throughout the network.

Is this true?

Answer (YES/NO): NO